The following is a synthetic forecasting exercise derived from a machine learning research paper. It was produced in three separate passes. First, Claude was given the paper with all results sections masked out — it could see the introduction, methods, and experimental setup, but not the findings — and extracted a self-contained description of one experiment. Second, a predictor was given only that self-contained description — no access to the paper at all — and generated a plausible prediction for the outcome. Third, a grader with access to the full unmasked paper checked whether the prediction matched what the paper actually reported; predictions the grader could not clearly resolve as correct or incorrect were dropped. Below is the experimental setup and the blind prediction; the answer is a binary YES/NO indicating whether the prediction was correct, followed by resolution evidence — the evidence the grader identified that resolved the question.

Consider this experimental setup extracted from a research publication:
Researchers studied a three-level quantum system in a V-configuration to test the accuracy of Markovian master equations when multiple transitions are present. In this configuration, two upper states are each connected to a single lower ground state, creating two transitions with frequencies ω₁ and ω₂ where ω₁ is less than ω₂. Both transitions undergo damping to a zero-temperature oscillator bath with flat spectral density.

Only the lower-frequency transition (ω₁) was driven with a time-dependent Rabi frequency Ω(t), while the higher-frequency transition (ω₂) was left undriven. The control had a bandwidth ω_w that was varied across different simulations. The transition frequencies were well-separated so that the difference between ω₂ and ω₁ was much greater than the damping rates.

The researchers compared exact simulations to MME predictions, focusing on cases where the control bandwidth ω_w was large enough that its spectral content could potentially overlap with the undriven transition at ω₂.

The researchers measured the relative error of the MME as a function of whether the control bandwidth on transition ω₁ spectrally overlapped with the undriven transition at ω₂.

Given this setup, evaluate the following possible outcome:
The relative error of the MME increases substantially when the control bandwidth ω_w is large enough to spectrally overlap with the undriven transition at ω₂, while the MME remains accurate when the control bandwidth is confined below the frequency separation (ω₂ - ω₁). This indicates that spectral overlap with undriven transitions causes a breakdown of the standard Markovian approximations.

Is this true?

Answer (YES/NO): YES